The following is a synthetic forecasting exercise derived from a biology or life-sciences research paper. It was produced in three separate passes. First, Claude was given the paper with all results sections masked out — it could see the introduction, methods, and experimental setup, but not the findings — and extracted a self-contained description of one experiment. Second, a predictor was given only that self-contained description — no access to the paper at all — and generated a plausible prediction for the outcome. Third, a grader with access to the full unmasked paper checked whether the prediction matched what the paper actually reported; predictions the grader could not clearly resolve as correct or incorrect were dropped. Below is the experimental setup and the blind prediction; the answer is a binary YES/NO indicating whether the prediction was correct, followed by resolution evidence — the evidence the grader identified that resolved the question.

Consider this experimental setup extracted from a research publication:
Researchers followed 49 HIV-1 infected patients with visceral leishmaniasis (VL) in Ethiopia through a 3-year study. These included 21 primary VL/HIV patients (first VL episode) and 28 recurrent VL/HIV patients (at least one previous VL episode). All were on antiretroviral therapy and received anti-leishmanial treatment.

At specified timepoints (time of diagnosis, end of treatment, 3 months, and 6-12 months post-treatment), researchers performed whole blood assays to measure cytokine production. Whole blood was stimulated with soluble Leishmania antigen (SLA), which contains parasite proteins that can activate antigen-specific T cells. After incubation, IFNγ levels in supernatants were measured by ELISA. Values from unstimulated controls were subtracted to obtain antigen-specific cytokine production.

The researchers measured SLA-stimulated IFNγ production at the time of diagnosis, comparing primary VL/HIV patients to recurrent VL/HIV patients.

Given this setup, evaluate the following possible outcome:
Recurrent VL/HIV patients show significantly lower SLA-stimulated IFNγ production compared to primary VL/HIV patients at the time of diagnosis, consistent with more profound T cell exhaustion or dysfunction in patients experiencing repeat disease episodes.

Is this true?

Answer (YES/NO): YES